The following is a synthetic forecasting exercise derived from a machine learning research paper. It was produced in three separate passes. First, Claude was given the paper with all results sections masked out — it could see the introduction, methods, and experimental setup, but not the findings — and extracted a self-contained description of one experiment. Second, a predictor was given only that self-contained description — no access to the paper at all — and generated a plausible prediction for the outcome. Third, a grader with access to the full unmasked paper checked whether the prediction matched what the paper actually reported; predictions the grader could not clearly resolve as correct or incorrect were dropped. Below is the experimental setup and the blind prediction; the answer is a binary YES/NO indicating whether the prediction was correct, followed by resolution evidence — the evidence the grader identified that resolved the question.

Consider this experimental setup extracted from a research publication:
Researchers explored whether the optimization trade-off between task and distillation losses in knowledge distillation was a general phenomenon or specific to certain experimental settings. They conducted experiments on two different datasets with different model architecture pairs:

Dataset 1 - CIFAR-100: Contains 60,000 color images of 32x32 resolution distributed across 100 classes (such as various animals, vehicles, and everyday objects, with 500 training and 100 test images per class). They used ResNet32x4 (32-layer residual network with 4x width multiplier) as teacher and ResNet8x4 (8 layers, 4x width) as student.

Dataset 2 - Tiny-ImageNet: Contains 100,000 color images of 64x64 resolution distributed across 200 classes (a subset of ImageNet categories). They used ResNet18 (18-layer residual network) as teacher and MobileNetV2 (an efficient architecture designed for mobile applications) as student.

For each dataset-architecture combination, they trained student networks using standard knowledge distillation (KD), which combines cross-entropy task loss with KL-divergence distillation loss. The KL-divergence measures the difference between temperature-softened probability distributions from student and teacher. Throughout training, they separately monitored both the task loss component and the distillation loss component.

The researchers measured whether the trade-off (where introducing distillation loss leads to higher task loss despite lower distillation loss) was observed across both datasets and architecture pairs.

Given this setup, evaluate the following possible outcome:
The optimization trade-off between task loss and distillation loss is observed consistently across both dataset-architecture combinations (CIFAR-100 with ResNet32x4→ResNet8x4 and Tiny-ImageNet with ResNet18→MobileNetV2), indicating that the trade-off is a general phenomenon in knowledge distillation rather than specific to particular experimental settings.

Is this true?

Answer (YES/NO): YES